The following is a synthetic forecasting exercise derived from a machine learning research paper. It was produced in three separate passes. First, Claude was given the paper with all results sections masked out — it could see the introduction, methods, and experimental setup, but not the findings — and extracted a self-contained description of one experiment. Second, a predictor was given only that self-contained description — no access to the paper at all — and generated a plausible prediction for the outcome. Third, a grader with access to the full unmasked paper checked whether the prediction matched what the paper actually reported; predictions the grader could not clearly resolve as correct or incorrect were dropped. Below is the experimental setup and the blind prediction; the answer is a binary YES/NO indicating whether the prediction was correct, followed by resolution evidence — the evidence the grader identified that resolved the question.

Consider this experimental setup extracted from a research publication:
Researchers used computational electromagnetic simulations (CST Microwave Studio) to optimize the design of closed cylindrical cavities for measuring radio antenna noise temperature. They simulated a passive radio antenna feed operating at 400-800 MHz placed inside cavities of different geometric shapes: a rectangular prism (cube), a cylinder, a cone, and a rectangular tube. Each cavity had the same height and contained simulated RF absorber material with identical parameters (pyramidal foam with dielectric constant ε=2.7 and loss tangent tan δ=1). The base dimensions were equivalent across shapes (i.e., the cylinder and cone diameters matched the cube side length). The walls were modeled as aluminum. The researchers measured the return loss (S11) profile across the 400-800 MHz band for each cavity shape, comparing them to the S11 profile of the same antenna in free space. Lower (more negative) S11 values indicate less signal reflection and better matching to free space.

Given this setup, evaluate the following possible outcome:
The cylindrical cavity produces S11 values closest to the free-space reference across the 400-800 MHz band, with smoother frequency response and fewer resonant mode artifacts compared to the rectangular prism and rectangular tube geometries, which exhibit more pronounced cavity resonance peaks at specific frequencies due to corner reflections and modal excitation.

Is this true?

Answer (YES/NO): NO